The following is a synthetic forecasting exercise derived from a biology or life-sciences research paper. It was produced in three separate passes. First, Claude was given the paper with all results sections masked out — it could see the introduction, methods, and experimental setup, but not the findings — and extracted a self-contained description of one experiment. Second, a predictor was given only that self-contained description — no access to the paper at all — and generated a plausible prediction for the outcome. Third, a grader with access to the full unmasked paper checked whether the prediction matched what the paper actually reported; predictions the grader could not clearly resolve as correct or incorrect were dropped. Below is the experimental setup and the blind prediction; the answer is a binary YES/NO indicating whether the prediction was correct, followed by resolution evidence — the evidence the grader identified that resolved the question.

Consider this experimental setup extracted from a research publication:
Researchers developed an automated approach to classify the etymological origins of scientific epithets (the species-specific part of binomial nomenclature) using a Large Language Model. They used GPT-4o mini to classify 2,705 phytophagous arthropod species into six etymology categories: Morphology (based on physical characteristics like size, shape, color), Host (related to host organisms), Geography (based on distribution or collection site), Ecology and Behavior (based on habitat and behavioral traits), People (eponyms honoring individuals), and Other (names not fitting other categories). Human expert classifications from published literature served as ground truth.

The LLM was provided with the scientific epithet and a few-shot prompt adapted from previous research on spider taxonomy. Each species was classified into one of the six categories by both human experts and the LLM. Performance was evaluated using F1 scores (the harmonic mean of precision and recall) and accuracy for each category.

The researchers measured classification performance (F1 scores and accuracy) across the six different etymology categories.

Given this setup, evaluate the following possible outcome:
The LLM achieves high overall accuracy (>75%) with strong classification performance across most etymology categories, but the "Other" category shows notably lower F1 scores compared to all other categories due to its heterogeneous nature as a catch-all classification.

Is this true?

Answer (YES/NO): NO